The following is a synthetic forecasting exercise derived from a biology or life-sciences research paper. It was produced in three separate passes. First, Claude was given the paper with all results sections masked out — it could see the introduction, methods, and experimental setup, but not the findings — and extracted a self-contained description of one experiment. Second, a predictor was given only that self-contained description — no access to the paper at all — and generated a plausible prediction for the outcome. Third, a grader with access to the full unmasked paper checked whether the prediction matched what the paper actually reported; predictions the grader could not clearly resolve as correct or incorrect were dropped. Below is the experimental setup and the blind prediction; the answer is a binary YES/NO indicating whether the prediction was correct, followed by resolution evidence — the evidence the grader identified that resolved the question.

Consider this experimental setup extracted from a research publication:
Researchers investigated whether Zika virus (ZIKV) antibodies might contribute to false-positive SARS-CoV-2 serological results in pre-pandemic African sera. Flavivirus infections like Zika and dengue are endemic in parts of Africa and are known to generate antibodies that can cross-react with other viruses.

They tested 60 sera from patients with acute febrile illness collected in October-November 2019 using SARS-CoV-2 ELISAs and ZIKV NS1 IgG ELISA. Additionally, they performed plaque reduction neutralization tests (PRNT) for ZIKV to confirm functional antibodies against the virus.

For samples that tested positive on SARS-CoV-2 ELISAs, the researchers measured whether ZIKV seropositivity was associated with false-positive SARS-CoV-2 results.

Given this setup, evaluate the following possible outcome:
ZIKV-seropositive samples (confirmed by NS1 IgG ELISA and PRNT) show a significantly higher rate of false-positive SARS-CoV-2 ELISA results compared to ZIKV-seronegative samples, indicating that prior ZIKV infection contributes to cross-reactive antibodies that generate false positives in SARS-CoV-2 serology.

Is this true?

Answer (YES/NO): NO